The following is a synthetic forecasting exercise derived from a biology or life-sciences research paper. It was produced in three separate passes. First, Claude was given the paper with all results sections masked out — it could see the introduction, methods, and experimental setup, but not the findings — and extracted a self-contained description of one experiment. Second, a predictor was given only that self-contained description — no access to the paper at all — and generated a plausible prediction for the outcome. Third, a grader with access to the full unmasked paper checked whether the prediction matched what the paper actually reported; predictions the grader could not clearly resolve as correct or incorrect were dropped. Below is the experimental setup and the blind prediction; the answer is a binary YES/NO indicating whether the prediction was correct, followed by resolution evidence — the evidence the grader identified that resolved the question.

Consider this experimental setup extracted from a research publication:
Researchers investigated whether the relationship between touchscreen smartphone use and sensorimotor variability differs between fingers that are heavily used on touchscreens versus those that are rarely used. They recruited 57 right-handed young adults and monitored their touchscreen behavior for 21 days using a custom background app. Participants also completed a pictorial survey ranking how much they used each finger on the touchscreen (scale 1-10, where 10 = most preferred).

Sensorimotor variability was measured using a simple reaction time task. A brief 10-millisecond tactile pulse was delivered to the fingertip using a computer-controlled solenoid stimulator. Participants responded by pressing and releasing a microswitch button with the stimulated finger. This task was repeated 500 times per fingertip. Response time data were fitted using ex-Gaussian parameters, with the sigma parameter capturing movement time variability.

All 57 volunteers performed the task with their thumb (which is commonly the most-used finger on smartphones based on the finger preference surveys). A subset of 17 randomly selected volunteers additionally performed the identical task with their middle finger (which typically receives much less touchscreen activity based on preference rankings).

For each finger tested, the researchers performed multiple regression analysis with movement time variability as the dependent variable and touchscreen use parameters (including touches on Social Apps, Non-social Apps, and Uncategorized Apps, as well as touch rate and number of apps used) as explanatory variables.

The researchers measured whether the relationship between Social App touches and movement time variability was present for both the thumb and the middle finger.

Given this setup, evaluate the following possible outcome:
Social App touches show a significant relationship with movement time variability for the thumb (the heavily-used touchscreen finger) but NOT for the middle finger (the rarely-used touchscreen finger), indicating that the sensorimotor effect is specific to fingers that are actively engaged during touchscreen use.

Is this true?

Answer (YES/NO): YES